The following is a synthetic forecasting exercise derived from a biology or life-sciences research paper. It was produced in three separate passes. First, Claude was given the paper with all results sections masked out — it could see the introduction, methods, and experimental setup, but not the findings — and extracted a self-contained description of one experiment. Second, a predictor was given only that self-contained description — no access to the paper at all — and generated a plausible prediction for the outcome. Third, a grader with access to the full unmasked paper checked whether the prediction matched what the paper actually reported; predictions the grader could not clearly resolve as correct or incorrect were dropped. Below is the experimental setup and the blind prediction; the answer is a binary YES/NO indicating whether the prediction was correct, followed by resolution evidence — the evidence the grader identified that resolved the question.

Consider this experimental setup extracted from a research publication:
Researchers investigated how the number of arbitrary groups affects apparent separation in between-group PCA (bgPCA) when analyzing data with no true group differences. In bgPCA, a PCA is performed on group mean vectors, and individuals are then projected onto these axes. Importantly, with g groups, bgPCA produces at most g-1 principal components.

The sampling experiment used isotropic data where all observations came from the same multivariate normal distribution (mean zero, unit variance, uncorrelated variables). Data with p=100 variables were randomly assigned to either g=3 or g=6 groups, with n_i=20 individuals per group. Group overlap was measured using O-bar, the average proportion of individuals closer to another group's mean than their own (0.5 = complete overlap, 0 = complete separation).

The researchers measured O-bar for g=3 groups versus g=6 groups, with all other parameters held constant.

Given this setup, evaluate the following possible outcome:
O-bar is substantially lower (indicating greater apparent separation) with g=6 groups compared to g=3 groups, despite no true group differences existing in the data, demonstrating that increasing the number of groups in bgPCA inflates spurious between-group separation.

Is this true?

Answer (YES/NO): NO